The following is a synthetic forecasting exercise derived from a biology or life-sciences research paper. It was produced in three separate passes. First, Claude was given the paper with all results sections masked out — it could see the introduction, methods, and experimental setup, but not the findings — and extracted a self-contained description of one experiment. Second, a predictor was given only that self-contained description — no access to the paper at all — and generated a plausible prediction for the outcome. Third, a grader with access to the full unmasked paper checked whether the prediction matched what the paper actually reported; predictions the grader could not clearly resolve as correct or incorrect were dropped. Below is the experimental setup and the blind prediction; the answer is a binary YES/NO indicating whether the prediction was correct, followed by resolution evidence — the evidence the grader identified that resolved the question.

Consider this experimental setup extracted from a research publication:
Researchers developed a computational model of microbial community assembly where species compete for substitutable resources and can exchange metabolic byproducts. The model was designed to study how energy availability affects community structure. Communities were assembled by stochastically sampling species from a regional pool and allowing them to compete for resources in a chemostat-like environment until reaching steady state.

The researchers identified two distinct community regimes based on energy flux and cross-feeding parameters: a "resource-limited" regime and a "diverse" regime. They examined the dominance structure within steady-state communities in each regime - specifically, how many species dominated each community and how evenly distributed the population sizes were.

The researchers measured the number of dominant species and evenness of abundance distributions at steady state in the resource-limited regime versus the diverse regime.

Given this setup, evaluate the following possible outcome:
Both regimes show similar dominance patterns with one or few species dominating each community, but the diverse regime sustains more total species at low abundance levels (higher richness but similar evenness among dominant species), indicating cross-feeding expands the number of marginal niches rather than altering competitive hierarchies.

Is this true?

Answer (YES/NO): NO